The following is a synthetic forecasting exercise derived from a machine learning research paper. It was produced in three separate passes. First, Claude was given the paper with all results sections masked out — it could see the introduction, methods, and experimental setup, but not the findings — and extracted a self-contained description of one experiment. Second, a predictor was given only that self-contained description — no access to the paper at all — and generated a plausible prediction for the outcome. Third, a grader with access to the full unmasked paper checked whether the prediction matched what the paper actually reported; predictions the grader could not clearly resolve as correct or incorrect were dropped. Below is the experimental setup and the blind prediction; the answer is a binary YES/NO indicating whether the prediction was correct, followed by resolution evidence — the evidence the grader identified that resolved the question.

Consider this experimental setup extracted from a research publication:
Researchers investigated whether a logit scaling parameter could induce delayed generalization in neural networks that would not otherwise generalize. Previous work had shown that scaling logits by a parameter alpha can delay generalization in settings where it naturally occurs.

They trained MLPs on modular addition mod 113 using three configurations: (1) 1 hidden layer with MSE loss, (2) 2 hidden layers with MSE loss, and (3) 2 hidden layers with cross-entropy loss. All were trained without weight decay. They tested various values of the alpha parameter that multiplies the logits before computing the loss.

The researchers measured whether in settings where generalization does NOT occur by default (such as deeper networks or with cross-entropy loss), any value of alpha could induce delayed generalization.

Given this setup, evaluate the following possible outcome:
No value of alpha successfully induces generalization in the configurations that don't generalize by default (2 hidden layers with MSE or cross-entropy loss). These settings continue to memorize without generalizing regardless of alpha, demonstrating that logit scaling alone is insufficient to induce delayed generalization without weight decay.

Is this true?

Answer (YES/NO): YES